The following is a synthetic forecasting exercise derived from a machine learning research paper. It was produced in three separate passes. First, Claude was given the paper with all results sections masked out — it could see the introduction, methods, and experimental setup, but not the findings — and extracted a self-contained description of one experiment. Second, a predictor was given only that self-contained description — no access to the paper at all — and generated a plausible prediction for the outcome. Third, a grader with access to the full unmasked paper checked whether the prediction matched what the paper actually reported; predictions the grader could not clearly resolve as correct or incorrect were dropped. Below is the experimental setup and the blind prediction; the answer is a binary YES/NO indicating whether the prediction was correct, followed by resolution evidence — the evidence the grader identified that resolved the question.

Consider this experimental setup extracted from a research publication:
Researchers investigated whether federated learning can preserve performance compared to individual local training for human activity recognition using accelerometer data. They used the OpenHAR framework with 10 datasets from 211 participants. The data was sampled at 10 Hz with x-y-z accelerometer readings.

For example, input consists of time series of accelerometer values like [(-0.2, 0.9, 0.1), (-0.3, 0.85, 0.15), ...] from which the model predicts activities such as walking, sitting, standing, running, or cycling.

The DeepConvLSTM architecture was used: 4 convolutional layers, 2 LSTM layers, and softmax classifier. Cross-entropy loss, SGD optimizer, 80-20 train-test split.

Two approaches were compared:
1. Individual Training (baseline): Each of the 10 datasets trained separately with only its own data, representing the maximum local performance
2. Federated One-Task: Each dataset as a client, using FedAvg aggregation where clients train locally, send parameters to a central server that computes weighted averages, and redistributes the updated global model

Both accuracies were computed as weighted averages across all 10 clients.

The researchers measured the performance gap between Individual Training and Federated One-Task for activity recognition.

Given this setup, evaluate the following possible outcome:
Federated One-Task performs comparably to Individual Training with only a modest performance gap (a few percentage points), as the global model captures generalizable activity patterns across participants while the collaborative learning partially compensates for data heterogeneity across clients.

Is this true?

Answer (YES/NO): NO